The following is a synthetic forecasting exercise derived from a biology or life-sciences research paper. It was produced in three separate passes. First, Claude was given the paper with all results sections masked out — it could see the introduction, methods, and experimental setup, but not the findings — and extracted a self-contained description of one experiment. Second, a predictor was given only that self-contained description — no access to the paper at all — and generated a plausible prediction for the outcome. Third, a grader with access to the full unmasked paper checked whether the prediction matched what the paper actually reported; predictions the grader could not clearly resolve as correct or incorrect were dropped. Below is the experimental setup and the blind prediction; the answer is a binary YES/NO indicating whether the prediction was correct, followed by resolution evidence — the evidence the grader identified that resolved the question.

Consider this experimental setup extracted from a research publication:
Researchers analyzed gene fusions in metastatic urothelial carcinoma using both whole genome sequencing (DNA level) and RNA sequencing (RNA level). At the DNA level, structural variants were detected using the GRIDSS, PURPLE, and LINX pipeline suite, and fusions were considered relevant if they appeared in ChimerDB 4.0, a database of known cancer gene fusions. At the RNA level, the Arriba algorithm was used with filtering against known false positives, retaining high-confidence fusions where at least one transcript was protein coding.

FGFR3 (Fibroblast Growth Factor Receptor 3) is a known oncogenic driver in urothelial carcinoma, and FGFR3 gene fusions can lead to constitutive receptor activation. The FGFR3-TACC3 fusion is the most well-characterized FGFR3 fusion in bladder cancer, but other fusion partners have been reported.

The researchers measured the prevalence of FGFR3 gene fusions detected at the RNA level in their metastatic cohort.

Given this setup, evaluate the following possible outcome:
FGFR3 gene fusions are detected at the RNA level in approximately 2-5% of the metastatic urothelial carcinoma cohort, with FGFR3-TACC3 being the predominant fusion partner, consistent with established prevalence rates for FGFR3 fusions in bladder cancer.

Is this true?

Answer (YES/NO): NO